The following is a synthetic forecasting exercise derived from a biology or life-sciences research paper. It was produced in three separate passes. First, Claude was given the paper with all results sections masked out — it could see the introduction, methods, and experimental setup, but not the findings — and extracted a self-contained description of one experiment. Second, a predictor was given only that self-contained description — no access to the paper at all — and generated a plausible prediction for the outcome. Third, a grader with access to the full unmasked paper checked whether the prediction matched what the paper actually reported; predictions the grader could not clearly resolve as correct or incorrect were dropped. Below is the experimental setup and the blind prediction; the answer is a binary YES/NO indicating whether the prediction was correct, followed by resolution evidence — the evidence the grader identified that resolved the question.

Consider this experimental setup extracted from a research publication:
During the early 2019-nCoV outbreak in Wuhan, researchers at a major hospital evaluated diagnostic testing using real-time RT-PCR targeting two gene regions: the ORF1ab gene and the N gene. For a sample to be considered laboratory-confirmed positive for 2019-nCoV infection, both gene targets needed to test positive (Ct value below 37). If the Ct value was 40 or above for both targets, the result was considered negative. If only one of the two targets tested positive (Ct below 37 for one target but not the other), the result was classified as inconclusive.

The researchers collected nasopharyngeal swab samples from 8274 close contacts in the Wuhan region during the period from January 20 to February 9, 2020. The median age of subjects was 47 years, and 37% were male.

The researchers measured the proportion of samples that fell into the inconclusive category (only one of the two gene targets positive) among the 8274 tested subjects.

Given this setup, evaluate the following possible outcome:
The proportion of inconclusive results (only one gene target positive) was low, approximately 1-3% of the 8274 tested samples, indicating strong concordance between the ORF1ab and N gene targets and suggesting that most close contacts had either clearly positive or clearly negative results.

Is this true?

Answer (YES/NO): YES